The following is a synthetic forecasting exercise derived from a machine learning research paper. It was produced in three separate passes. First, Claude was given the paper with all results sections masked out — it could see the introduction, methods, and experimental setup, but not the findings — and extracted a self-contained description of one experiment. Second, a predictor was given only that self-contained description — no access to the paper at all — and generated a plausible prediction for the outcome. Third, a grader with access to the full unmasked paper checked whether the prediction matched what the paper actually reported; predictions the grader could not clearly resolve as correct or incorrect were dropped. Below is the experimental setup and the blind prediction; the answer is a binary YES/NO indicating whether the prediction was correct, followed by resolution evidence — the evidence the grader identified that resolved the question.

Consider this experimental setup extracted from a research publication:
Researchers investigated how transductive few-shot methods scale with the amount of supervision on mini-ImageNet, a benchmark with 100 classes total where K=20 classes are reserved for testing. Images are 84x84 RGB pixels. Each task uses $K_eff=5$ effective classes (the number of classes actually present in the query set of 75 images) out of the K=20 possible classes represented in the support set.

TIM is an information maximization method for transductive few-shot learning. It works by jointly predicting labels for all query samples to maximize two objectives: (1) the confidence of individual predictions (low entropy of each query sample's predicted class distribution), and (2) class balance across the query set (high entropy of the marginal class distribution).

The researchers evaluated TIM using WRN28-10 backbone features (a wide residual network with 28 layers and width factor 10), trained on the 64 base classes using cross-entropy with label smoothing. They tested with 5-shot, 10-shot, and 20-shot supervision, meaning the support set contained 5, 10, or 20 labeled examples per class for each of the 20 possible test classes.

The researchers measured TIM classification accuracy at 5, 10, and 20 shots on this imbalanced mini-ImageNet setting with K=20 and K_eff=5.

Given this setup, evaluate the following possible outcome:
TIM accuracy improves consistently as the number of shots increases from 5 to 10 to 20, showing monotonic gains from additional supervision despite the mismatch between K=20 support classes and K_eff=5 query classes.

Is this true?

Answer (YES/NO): YES